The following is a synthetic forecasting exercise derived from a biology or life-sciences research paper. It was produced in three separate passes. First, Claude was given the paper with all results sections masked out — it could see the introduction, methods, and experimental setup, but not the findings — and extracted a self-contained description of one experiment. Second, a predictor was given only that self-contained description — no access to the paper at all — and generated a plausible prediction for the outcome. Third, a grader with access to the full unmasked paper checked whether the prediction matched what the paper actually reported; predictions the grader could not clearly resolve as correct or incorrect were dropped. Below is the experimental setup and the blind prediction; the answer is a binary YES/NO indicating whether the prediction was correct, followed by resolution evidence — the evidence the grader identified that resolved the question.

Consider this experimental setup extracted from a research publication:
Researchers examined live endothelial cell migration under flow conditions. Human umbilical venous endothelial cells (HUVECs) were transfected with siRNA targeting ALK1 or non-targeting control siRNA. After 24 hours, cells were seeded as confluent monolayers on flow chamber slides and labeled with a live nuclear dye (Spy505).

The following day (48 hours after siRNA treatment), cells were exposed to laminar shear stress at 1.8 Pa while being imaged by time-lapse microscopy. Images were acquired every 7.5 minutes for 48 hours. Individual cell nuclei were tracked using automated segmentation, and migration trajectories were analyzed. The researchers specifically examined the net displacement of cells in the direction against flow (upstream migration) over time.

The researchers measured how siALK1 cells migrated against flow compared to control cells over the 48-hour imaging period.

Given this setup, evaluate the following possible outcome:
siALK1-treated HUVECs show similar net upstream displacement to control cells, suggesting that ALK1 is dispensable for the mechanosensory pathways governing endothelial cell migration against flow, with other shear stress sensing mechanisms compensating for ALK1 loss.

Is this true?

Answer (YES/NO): NO